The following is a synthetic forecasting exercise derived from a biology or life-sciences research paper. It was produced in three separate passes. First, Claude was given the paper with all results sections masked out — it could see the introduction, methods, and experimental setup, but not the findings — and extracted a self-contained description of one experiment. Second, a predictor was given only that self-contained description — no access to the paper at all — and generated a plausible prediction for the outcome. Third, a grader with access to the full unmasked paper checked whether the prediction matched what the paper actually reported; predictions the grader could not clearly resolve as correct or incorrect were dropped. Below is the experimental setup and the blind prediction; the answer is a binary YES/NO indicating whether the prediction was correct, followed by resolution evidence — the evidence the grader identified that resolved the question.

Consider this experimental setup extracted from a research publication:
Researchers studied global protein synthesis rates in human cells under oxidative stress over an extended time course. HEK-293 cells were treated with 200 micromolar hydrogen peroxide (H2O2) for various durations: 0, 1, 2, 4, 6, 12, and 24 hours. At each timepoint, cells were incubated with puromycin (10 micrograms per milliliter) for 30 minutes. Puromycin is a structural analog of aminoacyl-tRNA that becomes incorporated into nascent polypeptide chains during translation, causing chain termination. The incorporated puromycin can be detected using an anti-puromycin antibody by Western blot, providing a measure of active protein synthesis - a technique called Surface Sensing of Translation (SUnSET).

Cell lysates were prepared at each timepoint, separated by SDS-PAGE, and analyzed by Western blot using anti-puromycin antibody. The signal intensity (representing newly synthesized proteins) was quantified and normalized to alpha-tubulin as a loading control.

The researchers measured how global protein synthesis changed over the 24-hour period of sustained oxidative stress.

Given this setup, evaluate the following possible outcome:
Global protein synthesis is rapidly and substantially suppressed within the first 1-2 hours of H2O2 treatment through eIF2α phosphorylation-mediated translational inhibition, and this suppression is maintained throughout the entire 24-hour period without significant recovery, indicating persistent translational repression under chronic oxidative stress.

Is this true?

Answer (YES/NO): NO